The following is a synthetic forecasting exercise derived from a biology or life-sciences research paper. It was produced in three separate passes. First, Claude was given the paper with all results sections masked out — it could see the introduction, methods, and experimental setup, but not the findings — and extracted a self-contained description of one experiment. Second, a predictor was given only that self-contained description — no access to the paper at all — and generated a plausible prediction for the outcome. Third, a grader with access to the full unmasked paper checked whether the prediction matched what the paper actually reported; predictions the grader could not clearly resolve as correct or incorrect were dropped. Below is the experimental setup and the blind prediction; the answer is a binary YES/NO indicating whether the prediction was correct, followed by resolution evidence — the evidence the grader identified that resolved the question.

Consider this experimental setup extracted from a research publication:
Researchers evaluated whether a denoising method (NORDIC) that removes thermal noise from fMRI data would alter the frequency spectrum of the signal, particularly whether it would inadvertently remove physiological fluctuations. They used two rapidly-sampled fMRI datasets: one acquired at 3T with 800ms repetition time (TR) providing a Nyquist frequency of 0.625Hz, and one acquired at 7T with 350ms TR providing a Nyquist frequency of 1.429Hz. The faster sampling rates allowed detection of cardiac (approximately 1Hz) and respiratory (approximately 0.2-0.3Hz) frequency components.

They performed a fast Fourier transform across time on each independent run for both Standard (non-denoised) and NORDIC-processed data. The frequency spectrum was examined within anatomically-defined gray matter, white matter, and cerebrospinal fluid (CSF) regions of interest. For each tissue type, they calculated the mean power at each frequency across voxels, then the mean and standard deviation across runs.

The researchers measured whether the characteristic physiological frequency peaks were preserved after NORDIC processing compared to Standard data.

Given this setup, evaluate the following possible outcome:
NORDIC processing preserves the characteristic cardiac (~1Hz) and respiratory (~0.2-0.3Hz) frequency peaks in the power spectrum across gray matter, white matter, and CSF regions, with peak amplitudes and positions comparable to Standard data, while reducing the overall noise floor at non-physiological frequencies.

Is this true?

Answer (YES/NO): YES